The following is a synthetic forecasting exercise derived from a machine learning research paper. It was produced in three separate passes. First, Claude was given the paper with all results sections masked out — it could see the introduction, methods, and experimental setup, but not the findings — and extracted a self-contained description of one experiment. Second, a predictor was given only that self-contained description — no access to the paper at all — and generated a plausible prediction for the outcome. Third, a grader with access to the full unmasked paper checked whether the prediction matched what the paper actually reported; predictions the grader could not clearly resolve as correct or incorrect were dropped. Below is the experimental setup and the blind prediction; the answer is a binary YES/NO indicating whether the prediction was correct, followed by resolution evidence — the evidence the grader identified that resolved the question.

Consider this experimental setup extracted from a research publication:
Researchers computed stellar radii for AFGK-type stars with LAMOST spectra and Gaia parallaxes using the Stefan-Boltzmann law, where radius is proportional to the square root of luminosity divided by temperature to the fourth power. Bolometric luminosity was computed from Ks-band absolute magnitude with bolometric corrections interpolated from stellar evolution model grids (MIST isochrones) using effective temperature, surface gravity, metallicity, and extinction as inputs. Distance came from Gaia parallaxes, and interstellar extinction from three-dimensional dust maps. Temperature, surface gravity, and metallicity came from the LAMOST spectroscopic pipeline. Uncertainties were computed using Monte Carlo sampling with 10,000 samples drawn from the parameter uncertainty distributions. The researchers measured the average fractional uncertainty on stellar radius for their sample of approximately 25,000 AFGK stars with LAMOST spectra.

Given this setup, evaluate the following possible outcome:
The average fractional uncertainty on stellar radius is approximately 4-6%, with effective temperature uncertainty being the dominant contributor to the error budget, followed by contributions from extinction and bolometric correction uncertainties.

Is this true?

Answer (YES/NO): NO